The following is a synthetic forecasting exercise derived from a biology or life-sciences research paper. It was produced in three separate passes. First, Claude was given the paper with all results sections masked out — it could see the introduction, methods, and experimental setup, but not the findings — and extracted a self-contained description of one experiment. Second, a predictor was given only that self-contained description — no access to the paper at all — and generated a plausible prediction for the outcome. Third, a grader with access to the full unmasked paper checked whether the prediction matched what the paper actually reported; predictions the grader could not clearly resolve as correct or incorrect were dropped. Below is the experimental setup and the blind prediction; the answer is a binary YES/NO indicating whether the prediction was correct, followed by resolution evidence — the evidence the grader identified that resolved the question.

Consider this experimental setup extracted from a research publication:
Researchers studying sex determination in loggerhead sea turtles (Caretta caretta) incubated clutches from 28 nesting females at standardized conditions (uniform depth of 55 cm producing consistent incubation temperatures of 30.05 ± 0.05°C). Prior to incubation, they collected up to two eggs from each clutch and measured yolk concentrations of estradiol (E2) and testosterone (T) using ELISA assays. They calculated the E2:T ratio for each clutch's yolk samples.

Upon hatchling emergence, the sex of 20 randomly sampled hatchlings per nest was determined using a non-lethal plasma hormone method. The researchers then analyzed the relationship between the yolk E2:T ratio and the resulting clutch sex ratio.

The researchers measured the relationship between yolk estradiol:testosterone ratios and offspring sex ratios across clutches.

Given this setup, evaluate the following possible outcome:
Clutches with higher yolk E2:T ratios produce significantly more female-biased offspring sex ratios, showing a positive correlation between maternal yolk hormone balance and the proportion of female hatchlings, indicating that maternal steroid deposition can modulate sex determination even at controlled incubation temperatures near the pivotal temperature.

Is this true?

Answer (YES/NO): NO